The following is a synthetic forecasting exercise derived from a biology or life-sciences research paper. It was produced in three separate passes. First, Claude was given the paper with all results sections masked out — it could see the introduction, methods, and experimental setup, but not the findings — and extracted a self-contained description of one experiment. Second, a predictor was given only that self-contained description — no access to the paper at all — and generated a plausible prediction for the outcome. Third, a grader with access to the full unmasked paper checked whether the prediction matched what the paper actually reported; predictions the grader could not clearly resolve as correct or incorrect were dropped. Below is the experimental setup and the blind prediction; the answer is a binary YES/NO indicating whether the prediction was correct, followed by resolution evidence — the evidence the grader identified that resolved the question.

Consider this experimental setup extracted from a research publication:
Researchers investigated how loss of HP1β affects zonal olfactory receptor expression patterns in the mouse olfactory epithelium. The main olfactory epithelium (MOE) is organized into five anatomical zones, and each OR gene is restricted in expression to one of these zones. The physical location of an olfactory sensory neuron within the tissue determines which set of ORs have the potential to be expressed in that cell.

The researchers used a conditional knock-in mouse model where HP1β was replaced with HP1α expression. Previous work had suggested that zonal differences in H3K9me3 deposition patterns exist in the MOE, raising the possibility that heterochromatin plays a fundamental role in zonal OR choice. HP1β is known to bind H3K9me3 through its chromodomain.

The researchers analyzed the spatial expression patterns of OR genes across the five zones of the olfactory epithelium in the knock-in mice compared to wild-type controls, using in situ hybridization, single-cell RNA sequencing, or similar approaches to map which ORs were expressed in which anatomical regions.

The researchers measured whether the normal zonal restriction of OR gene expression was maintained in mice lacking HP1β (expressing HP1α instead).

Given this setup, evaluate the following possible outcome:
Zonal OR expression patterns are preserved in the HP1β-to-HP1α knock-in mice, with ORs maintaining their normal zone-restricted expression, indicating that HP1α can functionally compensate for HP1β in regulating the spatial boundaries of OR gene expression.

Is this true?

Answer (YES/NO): NO